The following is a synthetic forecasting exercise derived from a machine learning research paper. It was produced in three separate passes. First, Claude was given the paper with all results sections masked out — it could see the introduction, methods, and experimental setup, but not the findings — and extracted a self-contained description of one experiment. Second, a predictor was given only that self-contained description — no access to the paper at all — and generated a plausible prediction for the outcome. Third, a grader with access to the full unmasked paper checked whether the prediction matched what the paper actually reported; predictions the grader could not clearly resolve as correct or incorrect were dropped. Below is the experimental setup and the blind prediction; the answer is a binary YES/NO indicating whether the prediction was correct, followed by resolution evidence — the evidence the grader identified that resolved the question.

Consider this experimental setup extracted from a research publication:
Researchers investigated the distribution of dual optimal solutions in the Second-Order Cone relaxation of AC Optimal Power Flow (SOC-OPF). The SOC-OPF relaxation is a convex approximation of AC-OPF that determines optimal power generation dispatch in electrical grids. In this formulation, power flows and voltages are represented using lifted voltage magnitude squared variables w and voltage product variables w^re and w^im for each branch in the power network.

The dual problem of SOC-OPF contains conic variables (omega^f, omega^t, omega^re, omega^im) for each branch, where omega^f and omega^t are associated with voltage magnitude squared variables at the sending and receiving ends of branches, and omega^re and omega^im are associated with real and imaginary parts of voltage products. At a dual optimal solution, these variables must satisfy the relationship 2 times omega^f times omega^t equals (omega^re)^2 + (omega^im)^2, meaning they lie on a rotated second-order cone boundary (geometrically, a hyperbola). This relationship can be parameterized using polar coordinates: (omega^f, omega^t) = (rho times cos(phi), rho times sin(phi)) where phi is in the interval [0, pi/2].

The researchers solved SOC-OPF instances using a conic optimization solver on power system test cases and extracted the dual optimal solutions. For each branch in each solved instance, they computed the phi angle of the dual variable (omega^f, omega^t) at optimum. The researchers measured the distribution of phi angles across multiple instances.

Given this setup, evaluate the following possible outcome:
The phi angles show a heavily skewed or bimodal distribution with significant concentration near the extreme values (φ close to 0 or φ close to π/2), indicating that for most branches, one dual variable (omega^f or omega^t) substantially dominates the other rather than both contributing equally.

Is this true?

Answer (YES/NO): NO